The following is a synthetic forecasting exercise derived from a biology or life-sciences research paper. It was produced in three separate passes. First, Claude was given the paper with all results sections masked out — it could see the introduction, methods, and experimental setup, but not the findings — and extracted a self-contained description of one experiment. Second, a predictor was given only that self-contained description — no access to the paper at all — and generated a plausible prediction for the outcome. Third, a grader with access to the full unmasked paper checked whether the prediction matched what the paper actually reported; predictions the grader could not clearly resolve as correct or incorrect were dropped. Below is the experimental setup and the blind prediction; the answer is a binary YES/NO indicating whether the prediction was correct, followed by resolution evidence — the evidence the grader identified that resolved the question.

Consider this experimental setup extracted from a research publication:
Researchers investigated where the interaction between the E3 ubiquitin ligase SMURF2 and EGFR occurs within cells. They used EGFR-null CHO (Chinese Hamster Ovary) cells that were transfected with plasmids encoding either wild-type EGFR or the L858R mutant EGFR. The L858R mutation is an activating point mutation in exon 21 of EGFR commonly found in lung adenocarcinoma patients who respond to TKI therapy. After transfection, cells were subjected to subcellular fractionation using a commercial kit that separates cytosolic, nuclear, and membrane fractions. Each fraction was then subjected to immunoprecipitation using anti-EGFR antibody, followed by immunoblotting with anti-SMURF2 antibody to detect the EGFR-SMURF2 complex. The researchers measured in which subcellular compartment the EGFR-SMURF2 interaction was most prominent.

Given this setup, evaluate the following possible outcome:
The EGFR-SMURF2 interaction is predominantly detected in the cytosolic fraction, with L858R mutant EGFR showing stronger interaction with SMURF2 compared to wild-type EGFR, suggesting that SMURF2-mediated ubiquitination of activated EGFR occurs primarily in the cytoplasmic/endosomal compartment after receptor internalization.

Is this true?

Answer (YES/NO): NO